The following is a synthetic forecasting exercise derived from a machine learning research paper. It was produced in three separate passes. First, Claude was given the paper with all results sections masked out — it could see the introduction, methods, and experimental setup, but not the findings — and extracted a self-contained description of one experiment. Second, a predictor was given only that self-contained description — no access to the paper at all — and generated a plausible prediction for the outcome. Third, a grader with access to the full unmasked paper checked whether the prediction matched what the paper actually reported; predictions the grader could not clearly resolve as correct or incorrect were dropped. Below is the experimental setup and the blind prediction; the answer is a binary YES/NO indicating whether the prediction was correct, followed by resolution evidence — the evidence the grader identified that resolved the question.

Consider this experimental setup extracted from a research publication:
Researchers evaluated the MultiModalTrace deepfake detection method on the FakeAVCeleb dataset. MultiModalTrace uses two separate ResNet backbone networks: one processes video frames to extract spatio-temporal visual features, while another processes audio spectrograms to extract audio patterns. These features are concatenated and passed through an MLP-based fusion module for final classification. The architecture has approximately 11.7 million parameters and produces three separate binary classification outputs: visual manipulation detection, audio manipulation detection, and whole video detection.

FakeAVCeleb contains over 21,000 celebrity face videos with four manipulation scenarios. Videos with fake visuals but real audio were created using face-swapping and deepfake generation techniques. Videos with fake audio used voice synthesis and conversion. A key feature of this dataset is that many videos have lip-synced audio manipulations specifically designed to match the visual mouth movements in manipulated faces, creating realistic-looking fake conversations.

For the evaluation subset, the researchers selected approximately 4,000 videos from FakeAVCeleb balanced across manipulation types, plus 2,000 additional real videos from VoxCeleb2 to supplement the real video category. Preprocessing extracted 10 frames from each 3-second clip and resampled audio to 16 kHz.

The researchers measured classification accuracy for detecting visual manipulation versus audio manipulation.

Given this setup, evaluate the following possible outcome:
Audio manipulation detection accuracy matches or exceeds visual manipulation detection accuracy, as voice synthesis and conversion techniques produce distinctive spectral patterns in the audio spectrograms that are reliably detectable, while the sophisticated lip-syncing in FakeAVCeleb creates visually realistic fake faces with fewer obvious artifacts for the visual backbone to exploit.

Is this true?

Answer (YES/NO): YES